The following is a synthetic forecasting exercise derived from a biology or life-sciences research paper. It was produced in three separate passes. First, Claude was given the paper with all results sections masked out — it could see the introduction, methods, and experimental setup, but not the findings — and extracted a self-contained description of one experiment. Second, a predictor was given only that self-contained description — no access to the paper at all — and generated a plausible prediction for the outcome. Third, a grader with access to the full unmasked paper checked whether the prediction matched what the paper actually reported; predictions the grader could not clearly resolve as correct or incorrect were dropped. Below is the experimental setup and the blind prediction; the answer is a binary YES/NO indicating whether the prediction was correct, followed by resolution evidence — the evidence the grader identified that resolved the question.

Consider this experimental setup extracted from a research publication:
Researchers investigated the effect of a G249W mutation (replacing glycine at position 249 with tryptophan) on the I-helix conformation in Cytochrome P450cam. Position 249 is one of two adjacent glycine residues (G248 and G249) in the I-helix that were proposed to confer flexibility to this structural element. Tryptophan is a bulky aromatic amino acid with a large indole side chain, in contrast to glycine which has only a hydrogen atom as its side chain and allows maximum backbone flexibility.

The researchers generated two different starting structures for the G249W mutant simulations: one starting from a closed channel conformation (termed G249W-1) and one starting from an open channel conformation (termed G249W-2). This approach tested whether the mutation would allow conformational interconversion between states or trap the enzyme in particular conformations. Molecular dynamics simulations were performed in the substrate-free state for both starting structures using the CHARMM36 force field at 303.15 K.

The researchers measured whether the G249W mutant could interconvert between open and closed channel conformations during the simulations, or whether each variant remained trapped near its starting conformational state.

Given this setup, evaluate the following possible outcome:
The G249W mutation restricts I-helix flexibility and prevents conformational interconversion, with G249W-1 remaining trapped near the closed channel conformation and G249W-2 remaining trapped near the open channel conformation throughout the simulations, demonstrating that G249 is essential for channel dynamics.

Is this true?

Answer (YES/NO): NO